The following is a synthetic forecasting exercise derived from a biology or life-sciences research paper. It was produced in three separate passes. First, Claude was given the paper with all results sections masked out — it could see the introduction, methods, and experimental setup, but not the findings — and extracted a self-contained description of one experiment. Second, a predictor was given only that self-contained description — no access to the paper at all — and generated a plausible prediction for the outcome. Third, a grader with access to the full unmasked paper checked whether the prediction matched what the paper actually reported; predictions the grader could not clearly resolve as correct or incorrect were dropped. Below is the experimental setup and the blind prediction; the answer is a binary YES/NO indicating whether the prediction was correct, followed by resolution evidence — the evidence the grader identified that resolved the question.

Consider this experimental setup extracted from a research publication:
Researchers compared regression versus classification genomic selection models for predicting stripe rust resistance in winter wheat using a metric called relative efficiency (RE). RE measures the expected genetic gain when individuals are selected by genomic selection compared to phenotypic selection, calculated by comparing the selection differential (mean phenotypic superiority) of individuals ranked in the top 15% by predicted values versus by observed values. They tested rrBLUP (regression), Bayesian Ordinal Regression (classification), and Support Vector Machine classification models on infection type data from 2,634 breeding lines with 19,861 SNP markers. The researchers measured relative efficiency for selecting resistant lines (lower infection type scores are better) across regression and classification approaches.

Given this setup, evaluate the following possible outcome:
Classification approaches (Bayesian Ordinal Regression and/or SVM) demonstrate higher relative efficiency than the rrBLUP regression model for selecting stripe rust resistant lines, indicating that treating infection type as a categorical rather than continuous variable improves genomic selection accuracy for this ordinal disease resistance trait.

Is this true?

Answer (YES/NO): NO